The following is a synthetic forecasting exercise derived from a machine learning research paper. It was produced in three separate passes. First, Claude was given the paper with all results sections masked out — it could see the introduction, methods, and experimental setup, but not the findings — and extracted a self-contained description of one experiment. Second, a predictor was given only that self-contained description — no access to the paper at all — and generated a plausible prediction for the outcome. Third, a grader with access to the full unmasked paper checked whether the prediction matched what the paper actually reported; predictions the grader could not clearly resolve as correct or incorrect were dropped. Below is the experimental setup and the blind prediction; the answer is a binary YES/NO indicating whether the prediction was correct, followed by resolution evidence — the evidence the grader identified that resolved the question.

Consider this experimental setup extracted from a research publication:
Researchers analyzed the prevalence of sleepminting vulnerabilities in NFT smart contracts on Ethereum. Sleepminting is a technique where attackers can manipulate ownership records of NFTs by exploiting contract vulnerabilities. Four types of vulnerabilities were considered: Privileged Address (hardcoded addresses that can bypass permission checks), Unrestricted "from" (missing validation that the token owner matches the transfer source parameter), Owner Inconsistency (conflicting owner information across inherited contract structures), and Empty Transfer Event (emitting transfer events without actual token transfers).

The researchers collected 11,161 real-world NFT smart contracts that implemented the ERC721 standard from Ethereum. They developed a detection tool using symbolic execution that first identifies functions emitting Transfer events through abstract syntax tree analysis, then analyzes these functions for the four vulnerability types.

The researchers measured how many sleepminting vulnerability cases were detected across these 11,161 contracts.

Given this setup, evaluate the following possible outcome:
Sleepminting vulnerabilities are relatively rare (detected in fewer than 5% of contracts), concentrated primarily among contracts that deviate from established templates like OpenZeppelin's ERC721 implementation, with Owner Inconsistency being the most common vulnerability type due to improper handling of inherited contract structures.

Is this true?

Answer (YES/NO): NO